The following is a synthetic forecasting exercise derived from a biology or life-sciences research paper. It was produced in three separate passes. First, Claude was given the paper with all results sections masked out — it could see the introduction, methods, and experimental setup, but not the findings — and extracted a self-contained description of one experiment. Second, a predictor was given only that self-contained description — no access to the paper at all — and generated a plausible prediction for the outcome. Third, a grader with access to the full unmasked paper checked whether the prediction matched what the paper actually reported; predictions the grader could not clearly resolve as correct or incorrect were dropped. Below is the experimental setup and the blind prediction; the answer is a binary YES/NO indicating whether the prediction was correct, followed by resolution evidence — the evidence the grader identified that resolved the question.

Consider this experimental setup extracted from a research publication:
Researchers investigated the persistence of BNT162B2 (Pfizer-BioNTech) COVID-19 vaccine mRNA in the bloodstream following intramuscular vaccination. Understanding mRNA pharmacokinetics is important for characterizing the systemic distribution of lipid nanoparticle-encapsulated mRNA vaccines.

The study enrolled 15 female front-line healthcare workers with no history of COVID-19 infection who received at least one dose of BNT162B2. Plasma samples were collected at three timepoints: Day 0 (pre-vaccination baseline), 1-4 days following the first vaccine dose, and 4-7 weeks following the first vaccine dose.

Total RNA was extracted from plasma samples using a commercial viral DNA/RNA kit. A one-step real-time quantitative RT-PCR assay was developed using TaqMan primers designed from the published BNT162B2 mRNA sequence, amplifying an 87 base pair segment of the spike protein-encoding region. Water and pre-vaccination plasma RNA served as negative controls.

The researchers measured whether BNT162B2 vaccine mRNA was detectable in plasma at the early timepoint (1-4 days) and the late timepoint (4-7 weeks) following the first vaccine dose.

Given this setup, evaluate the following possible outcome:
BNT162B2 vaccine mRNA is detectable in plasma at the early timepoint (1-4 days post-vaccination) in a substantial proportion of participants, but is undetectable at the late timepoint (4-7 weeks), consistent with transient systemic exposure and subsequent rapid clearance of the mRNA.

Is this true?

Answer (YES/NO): YES